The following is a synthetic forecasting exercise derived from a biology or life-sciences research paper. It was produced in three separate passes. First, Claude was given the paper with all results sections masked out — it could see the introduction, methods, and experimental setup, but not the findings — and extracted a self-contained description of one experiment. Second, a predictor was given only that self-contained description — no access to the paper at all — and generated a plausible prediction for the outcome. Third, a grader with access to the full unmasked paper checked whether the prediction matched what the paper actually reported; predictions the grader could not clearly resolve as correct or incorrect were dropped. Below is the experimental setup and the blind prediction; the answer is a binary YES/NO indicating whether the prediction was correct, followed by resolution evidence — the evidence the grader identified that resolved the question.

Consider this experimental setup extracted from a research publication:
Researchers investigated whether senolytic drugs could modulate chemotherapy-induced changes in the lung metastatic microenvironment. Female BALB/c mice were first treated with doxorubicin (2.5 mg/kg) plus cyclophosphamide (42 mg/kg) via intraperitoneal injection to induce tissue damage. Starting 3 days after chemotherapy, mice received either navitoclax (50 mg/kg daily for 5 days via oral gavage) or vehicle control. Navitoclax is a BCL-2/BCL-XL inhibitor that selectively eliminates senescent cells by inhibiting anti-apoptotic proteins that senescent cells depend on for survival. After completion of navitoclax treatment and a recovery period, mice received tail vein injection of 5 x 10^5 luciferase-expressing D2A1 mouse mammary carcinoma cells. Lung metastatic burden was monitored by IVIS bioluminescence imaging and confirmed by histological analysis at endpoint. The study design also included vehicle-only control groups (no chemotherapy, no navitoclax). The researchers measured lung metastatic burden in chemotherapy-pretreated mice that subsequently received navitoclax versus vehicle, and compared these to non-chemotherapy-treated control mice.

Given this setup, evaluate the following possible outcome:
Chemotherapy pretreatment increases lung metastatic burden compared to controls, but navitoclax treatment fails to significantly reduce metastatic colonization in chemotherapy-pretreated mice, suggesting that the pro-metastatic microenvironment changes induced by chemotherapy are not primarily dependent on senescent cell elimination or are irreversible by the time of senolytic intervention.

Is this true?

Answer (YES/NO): YES